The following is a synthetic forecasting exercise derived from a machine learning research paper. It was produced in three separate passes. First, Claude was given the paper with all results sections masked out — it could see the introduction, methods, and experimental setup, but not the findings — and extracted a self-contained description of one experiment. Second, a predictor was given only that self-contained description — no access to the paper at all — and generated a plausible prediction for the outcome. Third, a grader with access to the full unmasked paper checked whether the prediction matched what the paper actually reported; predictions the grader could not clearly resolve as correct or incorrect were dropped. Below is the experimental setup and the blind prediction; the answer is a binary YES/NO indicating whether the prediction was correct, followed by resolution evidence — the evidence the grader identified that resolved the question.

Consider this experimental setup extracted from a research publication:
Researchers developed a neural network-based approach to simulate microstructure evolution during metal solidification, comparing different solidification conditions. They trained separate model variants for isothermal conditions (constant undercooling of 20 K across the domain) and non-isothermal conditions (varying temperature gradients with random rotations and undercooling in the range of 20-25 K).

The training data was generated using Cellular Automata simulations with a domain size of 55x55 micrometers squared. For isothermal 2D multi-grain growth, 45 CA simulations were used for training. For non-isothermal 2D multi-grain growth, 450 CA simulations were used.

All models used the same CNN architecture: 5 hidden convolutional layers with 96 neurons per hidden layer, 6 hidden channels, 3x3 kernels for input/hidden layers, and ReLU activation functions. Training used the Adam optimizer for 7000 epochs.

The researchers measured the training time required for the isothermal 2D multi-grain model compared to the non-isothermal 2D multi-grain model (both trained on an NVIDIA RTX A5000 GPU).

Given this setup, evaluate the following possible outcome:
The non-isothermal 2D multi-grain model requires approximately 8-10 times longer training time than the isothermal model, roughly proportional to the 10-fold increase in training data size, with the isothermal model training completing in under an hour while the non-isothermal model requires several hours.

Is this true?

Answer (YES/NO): NO